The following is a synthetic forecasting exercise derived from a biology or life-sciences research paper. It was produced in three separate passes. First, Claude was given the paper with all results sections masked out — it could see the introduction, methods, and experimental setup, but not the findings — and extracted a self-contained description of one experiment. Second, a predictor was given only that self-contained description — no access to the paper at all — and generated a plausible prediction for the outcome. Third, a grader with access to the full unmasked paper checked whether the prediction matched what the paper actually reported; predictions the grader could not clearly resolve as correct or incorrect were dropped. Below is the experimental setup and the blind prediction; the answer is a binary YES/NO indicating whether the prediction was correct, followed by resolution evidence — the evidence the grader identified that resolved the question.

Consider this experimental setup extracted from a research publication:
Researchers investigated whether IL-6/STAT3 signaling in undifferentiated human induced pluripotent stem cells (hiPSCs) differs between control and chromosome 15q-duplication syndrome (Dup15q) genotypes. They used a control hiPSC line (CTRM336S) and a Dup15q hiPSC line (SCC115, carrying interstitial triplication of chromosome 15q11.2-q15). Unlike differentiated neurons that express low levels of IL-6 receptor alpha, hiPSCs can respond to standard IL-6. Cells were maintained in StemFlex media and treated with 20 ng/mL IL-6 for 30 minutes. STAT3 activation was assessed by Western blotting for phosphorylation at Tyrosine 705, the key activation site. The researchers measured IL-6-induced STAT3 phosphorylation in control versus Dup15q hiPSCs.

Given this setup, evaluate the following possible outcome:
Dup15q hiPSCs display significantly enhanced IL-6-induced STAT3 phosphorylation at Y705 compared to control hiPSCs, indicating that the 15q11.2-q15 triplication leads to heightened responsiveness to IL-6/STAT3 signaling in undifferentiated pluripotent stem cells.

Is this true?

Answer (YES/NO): YES